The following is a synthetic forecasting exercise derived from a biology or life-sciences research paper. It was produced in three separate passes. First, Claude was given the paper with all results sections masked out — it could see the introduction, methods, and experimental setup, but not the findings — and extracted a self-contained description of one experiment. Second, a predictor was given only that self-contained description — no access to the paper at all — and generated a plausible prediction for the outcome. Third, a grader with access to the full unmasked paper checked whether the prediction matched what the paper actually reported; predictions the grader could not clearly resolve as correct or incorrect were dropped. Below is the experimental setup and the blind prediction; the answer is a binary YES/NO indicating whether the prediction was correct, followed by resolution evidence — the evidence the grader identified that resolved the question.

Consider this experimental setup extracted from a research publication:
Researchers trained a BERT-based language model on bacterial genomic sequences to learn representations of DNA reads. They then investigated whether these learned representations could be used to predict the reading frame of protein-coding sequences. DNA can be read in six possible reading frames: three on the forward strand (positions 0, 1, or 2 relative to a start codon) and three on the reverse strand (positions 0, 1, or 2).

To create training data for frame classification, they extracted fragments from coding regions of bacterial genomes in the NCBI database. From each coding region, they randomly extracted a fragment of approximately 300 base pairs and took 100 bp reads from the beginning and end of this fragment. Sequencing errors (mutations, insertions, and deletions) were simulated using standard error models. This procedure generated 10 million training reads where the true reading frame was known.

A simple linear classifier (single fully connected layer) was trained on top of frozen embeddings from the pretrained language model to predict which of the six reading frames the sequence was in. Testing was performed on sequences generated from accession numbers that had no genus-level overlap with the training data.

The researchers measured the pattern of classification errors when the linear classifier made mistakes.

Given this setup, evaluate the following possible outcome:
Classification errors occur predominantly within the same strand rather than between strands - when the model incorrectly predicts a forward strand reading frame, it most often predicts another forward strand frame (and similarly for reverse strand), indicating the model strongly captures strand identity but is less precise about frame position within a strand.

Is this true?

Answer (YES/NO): NO